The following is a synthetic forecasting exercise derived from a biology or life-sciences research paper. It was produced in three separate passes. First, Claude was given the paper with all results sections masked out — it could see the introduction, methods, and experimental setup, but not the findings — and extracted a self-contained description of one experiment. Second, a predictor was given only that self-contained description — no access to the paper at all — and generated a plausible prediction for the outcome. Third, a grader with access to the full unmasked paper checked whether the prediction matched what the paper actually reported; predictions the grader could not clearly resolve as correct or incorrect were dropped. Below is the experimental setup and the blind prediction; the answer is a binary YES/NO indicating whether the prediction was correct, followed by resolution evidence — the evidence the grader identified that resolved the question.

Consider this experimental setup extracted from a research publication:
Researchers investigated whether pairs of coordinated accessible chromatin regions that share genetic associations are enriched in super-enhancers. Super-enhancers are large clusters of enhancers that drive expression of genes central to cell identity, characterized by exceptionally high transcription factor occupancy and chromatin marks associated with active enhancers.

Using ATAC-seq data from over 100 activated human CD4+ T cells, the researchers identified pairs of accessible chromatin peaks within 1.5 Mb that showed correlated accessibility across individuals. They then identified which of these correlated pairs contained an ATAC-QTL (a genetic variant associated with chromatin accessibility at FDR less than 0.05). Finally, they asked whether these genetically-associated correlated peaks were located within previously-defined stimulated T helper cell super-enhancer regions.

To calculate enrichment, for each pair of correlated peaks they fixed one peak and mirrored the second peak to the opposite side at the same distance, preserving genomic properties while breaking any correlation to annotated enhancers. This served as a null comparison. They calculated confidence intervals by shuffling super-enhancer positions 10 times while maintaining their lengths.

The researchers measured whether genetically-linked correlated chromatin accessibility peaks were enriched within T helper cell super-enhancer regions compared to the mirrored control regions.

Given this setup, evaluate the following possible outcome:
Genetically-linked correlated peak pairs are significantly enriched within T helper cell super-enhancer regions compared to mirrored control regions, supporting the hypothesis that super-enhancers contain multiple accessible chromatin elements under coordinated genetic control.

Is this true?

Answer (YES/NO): YES